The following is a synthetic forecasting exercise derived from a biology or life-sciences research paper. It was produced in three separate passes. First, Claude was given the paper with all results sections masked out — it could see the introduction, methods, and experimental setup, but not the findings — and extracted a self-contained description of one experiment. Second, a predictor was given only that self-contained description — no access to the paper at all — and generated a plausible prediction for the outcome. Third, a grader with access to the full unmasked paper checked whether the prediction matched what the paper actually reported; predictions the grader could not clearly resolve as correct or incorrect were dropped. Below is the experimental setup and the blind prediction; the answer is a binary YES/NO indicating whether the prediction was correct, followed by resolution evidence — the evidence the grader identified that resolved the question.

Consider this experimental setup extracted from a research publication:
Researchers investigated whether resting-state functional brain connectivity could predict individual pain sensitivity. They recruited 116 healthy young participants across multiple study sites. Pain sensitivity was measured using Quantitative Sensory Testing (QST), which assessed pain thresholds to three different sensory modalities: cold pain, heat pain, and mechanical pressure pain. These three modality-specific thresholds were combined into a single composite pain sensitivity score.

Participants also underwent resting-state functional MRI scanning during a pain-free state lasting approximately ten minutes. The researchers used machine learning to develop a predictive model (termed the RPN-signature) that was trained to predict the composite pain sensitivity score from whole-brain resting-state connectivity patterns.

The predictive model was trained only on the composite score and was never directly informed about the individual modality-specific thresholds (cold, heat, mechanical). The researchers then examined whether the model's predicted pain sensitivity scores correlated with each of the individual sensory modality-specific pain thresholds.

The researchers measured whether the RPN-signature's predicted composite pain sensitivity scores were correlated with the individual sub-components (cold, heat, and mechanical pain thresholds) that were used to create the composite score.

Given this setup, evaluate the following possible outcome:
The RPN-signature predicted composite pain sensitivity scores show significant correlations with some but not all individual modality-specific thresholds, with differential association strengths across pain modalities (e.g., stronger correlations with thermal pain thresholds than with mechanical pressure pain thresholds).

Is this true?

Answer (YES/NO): NO